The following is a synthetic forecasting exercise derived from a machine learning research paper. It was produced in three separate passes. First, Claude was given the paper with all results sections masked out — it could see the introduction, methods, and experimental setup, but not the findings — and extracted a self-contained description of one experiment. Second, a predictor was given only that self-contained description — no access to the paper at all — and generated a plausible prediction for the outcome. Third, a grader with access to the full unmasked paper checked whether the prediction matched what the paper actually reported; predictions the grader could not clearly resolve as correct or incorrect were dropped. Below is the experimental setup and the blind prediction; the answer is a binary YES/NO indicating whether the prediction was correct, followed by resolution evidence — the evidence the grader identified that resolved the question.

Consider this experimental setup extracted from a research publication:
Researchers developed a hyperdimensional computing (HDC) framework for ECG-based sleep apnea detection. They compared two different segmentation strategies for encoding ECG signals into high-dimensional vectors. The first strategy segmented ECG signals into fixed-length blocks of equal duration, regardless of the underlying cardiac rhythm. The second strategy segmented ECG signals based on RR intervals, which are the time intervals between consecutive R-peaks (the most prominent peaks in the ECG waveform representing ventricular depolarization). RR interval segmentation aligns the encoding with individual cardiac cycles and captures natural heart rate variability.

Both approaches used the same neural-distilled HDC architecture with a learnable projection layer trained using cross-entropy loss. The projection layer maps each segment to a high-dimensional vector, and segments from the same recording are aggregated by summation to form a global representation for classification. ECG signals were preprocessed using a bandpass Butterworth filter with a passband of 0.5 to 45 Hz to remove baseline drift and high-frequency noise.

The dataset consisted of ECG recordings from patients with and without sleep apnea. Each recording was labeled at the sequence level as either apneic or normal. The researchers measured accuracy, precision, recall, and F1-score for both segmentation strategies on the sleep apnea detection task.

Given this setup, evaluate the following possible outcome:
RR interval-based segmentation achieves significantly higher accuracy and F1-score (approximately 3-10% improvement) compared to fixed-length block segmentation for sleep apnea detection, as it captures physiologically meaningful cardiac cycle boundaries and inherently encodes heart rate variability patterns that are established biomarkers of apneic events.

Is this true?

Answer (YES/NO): NO